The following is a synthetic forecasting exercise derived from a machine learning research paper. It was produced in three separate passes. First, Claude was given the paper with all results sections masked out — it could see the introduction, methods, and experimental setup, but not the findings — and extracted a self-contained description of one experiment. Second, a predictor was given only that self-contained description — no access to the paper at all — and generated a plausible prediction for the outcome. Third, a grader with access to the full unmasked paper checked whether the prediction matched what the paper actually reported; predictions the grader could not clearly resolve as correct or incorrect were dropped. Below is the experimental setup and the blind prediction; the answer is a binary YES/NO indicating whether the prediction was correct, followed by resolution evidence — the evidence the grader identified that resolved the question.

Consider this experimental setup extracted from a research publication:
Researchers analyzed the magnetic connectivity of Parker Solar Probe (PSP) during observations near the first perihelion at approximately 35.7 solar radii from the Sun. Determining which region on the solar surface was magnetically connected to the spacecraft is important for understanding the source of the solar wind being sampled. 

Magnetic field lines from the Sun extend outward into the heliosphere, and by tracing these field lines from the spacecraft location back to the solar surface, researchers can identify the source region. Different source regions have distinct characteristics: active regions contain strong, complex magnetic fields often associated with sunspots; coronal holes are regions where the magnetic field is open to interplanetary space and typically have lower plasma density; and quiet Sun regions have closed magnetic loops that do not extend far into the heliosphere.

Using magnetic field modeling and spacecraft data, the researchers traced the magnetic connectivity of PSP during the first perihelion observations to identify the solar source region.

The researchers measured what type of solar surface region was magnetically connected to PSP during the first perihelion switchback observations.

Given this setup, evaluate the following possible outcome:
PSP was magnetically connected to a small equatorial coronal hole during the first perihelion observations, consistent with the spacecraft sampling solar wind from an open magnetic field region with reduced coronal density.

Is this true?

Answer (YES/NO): NO